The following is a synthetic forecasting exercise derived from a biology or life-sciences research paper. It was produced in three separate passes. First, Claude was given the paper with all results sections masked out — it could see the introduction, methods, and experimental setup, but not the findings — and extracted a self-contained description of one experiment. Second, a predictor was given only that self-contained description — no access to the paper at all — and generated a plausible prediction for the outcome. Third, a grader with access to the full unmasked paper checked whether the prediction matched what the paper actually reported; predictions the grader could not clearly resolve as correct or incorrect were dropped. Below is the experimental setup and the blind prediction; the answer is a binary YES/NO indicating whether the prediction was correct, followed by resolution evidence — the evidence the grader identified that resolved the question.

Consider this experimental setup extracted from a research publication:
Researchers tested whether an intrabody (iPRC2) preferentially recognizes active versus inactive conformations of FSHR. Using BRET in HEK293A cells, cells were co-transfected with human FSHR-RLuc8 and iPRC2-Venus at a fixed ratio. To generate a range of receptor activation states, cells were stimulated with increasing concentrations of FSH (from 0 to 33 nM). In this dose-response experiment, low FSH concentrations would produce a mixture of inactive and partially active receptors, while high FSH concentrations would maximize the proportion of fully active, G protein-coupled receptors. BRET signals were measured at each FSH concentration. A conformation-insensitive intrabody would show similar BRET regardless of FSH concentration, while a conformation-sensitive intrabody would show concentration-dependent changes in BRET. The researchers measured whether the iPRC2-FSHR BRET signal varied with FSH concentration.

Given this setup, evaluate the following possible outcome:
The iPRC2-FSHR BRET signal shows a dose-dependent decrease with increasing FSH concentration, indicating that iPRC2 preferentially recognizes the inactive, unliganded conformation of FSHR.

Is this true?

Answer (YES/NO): NO